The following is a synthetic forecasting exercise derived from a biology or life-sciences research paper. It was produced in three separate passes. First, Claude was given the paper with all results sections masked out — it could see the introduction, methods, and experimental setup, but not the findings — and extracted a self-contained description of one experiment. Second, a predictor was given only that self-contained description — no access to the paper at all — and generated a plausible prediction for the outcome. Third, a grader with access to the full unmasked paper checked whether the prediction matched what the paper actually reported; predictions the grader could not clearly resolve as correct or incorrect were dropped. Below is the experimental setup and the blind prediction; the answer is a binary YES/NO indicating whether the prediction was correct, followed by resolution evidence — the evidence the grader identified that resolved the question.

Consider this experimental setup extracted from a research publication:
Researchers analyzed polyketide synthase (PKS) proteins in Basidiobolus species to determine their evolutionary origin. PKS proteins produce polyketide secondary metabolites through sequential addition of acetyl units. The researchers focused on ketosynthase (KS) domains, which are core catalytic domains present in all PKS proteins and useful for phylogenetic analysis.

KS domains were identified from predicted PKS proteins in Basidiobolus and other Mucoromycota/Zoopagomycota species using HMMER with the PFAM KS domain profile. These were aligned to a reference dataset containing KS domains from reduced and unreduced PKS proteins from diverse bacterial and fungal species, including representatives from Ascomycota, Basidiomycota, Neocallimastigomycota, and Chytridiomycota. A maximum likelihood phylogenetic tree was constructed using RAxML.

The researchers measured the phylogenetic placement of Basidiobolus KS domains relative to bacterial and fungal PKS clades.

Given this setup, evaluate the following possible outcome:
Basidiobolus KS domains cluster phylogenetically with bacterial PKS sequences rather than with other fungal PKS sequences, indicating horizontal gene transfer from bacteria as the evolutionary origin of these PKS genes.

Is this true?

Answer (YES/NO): NO